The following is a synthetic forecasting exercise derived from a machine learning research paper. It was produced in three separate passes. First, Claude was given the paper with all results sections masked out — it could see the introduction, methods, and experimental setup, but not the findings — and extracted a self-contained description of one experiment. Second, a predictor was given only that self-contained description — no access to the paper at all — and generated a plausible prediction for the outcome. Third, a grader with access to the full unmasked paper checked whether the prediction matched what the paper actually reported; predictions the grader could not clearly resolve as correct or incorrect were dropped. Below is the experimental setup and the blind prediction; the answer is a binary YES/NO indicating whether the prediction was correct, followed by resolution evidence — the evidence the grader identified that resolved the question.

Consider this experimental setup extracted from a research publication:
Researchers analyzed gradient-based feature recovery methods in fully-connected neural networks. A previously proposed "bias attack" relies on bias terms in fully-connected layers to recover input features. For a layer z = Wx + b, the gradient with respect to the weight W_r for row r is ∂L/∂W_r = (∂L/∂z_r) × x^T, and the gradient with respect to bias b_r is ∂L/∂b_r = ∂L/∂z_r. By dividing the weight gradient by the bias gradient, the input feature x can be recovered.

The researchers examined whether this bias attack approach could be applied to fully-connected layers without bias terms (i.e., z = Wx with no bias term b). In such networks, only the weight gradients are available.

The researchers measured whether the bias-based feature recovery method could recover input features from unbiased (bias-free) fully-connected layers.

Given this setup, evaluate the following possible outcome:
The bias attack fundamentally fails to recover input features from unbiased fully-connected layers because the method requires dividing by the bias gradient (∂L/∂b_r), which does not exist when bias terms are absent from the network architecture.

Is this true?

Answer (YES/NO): YES